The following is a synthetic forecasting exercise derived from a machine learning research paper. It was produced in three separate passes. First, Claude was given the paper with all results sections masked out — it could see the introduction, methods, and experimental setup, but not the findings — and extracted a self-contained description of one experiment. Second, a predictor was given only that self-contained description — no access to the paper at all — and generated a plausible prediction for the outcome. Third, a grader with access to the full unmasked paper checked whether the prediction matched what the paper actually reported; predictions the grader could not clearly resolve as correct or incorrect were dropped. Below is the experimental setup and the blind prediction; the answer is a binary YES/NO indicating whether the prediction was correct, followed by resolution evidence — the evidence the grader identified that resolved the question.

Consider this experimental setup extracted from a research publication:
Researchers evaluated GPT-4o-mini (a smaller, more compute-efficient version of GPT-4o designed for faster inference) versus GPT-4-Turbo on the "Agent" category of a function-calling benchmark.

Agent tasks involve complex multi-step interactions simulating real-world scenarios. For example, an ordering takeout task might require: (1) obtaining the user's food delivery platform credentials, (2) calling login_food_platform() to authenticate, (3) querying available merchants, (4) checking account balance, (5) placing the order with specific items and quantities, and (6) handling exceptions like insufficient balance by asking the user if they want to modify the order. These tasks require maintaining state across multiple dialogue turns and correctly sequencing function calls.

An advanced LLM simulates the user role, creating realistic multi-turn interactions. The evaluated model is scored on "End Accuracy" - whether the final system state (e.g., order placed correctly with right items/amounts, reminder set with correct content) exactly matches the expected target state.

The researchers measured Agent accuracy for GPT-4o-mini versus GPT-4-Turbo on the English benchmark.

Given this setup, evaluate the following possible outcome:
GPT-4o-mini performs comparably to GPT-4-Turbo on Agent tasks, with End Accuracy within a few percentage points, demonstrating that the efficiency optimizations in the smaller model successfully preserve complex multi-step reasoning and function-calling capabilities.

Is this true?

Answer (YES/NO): NO